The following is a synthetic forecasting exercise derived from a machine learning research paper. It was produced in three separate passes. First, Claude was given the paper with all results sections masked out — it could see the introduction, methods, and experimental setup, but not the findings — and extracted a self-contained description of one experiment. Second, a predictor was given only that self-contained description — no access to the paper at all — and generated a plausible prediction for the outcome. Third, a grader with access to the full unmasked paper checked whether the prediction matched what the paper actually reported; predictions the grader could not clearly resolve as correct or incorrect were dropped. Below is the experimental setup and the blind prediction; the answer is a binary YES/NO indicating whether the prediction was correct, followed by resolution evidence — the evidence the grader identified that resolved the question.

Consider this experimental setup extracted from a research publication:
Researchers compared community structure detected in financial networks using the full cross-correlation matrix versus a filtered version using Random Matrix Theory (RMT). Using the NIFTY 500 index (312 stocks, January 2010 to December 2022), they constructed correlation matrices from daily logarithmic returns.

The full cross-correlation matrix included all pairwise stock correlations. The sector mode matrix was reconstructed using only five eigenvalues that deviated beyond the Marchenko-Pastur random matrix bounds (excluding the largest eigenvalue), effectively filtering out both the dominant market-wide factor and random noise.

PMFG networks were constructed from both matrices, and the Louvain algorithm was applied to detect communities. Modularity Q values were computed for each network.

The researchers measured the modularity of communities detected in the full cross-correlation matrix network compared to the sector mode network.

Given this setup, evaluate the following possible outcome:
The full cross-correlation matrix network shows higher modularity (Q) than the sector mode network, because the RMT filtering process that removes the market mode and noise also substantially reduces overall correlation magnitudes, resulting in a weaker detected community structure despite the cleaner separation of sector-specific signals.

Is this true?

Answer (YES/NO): NO